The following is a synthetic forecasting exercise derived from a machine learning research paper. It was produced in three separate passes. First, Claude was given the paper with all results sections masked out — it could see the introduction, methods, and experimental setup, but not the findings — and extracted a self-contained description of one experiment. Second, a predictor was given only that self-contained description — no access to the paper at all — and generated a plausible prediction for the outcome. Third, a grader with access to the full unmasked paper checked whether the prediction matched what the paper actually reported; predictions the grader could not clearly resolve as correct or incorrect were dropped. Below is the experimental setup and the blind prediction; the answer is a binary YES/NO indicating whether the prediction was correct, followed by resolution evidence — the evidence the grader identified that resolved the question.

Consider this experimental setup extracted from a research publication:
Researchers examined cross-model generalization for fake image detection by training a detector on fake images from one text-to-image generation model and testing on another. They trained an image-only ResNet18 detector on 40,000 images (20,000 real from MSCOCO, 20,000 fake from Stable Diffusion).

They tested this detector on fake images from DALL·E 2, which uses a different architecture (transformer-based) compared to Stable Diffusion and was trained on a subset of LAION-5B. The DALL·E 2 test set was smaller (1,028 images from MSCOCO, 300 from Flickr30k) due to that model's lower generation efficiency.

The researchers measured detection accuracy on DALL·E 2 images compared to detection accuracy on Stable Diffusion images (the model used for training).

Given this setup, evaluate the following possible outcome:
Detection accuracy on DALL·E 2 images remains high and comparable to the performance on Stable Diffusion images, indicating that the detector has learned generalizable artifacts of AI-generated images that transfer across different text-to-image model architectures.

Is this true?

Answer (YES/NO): NO